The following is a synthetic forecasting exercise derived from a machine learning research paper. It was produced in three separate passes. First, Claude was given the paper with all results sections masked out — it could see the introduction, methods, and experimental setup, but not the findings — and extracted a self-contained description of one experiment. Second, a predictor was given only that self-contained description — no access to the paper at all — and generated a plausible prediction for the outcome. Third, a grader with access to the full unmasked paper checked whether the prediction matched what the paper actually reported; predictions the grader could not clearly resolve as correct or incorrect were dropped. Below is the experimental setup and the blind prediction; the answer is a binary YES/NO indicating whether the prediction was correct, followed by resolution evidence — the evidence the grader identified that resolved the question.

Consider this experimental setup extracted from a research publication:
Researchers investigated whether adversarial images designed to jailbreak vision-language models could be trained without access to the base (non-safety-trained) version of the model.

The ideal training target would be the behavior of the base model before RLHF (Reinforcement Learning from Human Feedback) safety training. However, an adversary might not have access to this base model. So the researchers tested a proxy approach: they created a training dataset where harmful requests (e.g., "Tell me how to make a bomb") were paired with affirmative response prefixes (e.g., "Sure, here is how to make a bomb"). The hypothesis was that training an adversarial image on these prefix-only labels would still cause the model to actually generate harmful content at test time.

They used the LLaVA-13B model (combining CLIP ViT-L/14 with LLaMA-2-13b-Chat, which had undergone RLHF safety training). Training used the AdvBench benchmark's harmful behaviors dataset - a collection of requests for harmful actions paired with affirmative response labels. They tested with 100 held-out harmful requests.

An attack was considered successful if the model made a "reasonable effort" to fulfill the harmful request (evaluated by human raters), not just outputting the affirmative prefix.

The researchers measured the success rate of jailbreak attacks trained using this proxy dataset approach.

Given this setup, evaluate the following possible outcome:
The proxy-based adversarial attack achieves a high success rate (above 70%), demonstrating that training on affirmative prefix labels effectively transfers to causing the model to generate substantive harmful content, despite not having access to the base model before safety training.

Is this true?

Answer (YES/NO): YES